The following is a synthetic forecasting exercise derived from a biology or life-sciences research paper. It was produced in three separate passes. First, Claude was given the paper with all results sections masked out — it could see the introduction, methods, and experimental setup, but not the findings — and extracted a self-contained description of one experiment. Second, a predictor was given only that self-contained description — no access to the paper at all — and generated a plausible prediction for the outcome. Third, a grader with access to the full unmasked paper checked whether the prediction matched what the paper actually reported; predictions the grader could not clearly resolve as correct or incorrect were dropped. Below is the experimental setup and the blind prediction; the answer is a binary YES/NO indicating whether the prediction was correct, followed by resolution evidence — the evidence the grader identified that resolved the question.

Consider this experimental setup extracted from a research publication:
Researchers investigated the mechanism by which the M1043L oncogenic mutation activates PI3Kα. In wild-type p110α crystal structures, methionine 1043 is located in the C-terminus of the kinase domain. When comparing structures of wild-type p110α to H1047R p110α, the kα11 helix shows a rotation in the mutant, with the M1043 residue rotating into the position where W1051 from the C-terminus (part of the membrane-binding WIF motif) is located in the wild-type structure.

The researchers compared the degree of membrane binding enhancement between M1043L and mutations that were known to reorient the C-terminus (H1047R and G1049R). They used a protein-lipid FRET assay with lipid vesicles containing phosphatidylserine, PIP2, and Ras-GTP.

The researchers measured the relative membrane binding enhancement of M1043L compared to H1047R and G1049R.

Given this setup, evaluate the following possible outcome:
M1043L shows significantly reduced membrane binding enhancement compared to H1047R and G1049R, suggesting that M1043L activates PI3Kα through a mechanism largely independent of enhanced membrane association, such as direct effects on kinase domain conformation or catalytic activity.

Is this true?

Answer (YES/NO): NO